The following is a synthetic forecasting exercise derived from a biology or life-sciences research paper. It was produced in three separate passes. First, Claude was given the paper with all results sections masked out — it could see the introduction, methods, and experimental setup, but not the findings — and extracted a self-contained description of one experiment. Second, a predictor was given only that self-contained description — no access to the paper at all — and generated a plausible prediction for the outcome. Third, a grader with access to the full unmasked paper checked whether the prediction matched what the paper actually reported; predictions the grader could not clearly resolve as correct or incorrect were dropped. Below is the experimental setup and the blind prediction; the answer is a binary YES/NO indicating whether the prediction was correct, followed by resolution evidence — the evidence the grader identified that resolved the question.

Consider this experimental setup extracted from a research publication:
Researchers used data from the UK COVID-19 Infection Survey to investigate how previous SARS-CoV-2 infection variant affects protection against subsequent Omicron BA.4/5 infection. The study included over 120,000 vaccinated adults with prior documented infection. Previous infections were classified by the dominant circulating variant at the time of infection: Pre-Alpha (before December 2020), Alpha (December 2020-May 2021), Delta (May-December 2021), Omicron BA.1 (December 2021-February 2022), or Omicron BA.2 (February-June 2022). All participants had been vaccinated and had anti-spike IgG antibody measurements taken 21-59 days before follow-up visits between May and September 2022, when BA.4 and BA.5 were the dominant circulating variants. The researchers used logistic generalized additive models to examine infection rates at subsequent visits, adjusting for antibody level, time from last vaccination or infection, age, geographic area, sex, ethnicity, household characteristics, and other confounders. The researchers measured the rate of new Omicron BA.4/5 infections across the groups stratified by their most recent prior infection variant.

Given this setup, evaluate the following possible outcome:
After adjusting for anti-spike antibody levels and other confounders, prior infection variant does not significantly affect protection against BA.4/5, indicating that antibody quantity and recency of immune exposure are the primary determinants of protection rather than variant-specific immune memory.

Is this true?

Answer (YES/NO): NO